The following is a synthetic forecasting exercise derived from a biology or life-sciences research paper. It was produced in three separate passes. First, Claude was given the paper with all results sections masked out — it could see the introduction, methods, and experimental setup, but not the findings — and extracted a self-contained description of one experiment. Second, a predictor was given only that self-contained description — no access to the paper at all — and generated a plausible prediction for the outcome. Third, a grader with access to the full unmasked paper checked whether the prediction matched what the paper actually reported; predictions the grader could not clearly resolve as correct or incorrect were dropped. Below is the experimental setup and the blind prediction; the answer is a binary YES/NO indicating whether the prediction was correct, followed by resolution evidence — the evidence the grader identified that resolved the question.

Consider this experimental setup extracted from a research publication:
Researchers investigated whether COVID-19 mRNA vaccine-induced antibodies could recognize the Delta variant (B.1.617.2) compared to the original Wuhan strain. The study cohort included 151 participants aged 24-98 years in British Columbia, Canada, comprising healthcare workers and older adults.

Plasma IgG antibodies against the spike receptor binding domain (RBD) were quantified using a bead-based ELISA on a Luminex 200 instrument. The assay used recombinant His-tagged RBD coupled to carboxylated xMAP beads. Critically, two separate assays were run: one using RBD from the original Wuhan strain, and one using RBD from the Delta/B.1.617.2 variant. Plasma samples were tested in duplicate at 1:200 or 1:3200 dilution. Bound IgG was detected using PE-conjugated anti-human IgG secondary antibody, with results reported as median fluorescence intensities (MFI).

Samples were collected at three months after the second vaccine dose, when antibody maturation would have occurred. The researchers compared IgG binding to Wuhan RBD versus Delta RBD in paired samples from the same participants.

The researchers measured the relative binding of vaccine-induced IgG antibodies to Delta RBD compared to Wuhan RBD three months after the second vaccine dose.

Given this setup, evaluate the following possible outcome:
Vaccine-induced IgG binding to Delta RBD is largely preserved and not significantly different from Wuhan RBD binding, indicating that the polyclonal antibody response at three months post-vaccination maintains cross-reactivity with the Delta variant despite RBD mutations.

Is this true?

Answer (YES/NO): YES